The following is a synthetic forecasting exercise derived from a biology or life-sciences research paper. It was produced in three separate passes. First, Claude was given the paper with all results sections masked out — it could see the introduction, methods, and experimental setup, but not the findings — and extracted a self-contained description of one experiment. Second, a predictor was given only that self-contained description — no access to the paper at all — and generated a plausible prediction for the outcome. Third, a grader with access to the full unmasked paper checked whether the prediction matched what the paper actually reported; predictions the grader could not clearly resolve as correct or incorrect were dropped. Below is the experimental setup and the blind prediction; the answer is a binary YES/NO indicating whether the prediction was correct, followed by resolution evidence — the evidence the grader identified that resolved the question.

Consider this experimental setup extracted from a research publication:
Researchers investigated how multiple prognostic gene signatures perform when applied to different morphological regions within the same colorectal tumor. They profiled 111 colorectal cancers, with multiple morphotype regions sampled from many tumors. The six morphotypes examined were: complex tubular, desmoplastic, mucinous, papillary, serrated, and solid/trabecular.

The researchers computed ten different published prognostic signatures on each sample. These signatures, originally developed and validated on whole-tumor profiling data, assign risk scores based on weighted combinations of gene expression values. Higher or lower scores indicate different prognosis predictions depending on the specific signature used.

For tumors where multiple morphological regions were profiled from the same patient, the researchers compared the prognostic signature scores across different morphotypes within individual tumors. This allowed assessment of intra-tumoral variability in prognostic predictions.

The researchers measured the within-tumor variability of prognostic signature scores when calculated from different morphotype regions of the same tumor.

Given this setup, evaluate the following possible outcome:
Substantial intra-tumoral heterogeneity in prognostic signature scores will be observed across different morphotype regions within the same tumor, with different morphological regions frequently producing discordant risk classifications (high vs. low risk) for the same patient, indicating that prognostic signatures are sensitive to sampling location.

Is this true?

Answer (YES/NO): YES